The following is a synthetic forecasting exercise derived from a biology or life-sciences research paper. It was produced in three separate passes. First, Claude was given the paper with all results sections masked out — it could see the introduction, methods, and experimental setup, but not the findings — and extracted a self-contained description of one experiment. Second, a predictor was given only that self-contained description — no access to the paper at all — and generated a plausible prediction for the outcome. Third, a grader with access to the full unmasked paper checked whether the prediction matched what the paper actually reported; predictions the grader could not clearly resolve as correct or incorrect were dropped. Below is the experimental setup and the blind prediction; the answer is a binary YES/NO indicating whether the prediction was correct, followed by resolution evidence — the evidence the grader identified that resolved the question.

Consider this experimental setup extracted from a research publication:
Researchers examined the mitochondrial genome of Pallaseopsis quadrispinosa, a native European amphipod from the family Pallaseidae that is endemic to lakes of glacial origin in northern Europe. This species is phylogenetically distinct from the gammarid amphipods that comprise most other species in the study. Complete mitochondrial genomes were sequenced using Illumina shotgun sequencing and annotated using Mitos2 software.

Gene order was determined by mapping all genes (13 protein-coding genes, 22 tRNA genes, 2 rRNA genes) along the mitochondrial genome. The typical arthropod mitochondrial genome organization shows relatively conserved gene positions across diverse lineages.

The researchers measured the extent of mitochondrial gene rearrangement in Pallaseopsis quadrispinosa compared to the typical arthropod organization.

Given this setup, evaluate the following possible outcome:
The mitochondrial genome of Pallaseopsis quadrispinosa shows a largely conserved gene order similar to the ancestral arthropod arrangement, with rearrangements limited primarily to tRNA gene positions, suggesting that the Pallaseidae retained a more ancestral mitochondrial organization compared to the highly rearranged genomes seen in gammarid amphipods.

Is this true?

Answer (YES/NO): NO